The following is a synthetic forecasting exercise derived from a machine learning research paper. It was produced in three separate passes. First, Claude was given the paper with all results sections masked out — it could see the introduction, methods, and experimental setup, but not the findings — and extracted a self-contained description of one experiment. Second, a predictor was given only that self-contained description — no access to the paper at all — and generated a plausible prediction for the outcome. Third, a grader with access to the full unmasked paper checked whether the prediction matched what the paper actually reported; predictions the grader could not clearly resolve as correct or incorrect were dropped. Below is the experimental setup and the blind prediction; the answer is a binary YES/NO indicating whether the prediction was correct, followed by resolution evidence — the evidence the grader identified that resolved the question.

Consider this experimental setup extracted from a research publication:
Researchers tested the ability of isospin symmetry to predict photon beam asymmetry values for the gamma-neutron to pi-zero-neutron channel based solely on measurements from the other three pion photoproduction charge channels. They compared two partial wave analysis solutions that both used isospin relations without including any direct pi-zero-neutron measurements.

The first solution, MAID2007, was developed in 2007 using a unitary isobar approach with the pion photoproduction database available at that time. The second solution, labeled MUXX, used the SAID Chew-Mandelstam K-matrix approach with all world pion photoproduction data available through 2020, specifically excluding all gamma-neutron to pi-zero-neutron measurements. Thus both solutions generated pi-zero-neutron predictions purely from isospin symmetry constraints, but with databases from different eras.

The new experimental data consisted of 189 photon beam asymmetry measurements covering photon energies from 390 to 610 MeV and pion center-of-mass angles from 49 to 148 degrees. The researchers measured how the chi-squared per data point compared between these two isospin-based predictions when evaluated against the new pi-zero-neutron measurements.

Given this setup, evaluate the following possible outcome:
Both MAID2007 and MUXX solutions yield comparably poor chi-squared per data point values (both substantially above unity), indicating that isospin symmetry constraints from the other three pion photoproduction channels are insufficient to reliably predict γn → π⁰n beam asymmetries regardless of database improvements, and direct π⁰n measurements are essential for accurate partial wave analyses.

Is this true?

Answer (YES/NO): NO